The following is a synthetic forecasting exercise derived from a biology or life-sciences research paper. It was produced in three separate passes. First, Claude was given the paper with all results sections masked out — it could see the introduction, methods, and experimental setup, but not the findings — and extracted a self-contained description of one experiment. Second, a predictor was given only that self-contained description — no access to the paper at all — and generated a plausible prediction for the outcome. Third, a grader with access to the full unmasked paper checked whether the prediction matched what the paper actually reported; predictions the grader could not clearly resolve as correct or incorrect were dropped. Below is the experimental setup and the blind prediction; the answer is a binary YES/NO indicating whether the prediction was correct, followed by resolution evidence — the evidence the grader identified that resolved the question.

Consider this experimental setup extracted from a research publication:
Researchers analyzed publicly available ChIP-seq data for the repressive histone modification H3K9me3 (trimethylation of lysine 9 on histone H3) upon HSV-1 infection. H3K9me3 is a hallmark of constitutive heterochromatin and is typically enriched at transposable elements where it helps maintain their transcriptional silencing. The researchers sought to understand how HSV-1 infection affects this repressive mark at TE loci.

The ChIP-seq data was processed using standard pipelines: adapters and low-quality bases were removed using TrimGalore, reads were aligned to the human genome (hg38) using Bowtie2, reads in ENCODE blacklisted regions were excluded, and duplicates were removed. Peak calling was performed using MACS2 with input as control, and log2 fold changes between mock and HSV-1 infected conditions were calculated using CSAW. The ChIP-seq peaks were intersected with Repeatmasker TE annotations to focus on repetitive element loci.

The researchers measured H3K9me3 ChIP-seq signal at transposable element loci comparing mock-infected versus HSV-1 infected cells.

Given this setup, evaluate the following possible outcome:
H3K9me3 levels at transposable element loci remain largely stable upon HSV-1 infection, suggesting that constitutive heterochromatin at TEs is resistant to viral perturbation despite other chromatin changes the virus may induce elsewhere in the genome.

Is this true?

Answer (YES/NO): NO